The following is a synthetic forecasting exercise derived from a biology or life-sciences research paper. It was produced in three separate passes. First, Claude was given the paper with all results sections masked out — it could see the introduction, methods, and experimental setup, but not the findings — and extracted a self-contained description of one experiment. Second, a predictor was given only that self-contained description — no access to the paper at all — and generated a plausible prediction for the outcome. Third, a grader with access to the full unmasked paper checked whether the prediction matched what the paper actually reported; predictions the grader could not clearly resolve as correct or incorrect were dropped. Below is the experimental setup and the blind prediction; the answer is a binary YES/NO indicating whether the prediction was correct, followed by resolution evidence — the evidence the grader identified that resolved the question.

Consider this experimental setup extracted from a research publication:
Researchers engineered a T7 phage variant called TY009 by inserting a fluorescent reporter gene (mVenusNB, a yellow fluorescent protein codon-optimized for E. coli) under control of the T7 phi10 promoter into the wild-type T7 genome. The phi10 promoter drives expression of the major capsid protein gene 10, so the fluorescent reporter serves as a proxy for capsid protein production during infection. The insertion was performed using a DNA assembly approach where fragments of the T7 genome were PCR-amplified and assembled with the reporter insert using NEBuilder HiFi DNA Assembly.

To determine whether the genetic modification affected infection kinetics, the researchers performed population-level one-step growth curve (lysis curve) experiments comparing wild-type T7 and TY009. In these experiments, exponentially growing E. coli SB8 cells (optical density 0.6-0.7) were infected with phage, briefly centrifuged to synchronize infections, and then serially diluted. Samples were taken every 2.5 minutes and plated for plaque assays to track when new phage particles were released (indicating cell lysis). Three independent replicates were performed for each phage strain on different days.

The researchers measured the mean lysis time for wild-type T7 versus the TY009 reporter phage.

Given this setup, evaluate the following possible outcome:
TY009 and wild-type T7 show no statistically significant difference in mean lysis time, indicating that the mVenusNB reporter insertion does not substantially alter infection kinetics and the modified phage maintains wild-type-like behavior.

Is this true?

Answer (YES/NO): YES